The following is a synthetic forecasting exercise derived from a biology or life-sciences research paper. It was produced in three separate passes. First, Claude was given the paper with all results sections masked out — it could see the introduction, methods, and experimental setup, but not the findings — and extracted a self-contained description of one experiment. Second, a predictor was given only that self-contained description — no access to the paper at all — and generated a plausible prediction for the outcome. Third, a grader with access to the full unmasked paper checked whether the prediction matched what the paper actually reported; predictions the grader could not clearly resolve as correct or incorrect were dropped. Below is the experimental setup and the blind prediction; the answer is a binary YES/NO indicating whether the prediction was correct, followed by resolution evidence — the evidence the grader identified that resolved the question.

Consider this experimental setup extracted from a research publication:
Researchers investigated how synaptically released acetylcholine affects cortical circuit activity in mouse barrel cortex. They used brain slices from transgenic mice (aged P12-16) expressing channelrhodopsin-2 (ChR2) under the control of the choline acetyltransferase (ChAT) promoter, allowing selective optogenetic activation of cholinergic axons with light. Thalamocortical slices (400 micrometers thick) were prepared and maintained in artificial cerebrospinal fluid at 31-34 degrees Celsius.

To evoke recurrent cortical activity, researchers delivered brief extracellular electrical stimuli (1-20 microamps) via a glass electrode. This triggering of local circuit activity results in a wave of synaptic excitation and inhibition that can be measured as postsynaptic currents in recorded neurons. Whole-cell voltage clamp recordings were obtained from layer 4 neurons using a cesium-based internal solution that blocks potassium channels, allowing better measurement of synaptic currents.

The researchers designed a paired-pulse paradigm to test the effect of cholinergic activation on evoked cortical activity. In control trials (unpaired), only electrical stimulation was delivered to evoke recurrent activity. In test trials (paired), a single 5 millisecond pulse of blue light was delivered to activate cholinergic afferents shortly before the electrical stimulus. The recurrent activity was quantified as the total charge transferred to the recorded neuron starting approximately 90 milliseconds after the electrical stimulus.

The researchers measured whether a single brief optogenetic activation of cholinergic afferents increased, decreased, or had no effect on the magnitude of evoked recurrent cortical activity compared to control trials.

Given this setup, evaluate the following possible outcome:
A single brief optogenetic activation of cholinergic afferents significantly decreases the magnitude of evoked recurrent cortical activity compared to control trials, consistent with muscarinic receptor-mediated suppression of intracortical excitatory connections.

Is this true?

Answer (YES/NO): YES